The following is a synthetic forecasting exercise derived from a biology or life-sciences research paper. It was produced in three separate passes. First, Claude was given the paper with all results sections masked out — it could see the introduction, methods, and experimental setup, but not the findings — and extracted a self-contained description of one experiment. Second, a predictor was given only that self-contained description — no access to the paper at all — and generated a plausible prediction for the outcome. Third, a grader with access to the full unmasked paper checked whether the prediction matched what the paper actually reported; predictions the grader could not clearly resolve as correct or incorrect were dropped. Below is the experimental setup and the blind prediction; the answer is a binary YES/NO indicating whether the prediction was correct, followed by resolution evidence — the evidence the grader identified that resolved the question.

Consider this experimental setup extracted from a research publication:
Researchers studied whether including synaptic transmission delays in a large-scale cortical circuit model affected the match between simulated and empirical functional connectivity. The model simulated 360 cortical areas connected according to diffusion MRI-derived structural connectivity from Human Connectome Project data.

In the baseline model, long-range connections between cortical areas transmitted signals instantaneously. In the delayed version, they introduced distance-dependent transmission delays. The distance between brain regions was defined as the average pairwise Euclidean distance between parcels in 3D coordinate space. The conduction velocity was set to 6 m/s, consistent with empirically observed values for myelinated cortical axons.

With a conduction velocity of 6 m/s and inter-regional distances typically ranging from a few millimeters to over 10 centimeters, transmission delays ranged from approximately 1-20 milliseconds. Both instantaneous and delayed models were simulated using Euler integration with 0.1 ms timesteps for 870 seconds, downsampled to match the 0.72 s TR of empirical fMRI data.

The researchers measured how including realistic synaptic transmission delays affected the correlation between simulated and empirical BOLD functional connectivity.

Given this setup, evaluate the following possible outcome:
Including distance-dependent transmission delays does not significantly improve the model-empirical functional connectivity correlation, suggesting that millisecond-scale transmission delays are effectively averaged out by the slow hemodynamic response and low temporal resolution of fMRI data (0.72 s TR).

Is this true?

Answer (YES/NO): YES